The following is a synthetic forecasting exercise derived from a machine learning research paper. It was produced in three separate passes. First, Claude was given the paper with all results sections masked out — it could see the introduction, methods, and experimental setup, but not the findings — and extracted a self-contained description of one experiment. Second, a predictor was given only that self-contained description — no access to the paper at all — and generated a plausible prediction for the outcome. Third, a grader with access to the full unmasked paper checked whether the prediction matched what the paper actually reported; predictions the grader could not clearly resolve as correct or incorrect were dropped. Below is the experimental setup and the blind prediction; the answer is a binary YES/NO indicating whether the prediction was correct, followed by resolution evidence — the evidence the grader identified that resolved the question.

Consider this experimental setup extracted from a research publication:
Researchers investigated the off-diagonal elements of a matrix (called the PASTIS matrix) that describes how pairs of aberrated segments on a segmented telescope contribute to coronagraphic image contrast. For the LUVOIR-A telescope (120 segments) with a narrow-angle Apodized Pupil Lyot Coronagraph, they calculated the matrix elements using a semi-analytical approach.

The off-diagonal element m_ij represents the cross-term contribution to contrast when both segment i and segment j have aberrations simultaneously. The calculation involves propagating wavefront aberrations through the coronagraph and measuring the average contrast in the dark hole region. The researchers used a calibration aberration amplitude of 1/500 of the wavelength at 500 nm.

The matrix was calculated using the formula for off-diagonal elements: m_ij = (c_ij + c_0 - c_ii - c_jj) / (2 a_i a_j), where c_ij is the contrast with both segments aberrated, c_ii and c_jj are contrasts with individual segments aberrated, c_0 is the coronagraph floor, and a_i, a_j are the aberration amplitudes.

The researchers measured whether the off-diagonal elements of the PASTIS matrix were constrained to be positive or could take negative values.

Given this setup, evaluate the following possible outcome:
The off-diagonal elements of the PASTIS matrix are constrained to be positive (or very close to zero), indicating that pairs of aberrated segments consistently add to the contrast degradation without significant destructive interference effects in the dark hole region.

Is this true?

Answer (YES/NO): NO